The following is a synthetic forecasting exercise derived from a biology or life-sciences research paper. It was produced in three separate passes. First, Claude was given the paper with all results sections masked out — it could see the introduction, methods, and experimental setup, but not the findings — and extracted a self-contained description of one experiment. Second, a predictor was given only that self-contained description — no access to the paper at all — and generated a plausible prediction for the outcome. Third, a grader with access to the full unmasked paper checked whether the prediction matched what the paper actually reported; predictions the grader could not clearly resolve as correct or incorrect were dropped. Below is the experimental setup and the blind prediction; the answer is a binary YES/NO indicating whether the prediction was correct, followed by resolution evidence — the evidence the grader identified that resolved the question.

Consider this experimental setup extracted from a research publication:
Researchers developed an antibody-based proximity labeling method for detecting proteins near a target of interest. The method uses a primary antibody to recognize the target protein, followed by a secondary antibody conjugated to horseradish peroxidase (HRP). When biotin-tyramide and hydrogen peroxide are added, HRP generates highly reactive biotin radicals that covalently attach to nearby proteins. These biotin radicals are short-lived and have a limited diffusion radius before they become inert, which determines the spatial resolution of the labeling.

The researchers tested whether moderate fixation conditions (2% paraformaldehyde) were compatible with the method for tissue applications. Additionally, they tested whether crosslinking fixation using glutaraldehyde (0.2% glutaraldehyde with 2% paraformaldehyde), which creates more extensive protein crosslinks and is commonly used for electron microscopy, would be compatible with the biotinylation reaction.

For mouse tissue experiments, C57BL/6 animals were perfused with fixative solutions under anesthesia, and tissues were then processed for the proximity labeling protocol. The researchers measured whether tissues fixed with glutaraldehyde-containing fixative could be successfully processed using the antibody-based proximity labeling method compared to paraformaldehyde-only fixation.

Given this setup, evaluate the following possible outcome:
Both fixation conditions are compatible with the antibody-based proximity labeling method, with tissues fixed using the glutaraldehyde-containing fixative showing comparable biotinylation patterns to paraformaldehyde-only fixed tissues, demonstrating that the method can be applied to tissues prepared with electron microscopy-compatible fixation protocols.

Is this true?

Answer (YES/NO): NO